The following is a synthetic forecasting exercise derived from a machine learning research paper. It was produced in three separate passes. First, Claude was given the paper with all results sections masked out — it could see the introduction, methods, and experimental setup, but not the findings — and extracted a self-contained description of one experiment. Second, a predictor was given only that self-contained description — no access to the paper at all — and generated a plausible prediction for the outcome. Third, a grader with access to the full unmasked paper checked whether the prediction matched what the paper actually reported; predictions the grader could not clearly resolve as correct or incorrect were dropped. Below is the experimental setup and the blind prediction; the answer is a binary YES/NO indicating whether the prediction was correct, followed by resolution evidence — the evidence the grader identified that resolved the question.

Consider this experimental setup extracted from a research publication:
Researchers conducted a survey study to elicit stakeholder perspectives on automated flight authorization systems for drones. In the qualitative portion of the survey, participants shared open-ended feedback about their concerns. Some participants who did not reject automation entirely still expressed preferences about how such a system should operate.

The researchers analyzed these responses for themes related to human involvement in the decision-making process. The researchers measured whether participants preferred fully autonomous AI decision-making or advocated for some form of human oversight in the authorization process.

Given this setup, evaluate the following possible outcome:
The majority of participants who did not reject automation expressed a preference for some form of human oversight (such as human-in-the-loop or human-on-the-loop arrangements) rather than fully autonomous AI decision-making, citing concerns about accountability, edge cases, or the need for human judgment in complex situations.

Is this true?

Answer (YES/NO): NO